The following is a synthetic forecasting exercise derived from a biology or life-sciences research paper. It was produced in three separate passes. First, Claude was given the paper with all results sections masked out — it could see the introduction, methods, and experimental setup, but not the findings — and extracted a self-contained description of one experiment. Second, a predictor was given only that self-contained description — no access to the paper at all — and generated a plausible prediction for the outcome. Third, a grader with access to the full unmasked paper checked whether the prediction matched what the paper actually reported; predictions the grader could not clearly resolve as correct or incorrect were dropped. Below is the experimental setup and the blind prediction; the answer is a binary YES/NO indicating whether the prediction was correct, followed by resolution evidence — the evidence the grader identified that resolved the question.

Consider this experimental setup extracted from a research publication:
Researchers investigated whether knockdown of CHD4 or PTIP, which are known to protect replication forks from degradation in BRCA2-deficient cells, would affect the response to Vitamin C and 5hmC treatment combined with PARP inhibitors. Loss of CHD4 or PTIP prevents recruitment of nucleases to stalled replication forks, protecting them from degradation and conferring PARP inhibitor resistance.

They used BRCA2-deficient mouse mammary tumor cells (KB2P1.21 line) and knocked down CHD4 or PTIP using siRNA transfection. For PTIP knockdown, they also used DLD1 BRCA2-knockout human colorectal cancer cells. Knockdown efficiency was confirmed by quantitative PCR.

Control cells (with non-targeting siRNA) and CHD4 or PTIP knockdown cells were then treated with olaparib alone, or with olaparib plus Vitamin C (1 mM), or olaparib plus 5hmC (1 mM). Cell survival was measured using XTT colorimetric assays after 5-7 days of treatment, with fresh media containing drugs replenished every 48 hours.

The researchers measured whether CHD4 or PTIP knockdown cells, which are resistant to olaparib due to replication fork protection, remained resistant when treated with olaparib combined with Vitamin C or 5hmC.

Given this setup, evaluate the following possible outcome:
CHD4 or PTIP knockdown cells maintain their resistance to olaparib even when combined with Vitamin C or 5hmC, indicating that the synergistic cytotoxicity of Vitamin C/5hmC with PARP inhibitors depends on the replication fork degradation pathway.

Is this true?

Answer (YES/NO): NO